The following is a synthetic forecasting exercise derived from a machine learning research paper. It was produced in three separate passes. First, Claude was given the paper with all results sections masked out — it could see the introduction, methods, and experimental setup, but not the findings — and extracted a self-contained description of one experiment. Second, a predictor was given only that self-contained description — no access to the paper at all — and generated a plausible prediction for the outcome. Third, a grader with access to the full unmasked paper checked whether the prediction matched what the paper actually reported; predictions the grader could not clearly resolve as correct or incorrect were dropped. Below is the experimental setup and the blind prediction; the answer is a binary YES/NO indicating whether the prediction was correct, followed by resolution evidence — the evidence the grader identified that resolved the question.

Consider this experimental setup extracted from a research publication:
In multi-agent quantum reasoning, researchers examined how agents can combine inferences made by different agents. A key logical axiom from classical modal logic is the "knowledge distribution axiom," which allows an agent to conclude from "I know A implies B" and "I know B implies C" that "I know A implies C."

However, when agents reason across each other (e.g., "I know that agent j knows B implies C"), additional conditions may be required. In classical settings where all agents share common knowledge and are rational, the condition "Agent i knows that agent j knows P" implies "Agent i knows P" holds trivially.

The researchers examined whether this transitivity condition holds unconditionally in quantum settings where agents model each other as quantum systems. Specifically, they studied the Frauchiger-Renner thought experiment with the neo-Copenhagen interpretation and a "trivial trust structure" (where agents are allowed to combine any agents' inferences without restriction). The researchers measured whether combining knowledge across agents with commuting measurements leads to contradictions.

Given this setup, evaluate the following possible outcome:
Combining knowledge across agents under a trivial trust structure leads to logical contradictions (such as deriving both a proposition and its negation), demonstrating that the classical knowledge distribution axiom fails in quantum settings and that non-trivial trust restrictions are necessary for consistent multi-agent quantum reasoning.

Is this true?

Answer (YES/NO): YES